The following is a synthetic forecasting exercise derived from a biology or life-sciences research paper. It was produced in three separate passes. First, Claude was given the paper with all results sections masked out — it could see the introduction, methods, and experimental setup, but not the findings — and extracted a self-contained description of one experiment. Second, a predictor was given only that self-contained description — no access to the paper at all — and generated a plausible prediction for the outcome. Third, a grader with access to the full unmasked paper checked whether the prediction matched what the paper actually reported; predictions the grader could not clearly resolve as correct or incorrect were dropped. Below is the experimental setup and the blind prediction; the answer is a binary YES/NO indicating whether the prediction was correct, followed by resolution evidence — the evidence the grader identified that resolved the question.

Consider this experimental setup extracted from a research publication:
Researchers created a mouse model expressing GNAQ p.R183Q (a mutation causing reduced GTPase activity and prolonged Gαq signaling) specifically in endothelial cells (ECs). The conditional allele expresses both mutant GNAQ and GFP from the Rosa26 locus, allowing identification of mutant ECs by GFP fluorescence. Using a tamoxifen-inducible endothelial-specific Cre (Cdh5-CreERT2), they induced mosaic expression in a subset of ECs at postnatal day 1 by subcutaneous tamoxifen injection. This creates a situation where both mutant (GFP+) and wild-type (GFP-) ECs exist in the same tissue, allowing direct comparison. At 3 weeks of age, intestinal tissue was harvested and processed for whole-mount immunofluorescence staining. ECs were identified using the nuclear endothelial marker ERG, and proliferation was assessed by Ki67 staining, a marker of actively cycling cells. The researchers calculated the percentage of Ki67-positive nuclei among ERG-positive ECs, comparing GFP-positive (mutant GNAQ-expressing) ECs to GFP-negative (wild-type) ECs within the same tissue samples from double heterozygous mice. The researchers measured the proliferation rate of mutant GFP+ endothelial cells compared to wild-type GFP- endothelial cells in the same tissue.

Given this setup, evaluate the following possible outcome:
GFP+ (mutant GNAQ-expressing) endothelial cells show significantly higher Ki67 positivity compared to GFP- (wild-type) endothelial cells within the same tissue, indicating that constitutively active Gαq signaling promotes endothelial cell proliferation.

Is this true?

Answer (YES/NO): YES